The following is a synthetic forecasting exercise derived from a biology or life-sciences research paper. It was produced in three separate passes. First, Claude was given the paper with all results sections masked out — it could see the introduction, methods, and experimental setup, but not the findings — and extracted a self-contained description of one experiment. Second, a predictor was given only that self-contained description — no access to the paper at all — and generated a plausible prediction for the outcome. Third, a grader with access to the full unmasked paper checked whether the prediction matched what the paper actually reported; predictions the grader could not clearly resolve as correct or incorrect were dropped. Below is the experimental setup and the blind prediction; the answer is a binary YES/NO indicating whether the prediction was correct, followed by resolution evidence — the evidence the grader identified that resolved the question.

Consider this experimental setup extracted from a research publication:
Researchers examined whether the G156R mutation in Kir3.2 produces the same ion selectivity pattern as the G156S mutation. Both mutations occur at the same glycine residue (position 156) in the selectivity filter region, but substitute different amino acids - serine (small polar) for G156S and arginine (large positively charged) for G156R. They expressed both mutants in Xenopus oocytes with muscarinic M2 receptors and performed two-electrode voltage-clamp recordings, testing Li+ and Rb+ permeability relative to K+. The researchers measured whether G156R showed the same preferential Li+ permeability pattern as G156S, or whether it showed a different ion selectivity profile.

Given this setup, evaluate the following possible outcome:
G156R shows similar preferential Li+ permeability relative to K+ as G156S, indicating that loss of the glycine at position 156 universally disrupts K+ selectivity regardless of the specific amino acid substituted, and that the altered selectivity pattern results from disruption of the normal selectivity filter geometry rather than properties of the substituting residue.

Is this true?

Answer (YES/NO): NO